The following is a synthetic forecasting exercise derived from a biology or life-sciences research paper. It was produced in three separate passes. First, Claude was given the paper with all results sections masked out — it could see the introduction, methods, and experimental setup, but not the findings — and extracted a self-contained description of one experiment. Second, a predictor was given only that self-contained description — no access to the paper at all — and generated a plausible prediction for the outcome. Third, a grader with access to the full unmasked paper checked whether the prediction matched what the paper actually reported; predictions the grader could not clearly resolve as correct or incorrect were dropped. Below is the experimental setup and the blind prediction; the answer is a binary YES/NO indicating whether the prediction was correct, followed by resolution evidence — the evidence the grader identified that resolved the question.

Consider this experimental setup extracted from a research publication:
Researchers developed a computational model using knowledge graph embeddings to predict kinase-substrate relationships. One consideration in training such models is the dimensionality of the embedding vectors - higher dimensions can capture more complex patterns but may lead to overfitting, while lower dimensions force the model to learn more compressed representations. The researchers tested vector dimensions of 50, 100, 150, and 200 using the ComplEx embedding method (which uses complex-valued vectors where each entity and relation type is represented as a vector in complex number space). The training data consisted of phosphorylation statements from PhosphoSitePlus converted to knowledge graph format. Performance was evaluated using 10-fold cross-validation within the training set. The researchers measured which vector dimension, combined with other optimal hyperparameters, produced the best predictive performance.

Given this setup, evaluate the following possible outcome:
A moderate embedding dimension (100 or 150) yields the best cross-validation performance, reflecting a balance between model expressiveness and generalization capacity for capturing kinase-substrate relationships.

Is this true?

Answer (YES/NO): NO